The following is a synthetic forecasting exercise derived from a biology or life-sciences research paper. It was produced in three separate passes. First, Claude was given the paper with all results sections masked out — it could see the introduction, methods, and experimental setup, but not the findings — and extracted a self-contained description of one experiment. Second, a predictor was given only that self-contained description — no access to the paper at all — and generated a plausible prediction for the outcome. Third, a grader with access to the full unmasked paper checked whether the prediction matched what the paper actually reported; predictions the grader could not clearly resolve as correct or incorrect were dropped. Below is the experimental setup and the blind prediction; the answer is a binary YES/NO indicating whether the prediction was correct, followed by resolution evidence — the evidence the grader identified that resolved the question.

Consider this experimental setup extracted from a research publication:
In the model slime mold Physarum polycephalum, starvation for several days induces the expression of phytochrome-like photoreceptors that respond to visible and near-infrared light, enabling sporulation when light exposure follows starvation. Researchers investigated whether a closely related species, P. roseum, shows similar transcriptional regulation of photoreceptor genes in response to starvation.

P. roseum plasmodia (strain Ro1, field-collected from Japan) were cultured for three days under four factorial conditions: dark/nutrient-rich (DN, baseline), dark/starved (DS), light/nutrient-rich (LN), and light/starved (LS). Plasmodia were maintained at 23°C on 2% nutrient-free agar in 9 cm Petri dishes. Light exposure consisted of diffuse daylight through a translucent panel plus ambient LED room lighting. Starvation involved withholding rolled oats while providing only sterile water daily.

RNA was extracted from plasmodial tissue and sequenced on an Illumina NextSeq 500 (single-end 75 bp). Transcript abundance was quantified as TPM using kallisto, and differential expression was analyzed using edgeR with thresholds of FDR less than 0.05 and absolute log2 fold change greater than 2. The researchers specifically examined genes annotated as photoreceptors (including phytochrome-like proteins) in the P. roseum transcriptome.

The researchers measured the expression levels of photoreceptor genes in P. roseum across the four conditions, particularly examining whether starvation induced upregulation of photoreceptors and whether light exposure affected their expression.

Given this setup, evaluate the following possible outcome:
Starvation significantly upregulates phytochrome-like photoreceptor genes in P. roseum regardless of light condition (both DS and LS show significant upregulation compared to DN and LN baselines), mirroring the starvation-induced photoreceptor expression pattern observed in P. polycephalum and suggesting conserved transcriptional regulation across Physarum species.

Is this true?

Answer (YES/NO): NO